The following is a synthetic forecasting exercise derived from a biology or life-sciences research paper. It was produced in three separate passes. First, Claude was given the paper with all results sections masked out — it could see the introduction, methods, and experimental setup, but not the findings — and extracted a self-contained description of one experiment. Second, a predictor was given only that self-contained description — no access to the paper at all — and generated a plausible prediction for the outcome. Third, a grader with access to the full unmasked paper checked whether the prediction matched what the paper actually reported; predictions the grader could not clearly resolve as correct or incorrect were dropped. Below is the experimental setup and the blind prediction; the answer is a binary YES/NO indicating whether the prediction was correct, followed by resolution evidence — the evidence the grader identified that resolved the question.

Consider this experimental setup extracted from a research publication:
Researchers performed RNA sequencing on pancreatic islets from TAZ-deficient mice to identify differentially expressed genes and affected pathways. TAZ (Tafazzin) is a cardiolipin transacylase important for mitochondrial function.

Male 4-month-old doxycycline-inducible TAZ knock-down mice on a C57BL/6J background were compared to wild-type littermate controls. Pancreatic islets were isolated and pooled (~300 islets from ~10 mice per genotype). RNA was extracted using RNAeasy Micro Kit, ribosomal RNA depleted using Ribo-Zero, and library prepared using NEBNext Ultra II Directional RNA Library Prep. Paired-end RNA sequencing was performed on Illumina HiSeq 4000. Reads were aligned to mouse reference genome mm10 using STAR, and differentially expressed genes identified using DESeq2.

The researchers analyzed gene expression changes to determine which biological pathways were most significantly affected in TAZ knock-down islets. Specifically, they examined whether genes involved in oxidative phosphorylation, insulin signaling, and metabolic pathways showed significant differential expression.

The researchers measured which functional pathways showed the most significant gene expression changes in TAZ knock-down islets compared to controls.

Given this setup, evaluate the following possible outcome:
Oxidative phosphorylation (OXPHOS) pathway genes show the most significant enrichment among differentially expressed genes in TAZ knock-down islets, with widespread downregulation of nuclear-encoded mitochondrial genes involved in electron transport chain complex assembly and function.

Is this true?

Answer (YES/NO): NO